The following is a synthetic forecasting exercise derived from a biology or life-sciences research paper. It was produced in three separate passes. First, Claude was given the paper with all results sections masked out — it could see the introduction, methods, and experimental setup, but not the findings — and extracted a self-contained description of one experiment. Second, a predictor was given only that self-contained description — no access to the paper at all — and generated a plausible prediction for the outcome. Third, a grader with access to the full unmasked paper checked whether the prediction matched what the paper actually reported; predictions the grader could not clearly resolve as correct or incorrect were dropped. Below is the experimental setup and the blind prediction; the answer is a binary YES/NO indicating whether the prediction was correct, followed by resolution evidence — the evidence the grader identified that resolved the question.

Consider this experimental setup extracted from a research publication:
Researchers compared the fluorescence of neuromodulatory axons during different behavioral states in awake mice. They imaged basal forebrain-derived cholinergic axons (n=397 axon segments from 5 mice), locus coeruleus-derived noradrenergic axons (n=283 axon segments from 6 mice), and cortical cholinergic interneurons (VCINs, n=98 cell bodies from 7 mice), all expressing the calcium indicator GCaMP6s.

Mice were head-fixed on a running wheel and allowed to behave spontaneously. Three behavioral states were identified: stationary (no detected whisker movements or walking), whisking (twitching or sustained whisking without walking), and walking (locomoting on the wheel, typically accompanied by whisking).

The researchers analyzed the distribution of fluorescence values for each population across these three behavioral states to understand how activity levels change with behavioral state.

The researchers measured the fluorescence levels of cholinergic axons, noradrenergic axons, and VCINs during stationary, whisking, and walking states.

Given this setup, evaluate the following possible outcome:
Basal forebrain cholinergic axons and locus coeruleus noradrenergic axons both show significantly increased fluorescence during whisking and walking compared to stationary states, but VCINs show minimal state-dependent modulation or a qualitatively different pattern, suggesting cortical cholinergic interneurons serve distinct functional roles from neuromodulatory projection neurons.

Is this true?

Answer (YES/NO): NO